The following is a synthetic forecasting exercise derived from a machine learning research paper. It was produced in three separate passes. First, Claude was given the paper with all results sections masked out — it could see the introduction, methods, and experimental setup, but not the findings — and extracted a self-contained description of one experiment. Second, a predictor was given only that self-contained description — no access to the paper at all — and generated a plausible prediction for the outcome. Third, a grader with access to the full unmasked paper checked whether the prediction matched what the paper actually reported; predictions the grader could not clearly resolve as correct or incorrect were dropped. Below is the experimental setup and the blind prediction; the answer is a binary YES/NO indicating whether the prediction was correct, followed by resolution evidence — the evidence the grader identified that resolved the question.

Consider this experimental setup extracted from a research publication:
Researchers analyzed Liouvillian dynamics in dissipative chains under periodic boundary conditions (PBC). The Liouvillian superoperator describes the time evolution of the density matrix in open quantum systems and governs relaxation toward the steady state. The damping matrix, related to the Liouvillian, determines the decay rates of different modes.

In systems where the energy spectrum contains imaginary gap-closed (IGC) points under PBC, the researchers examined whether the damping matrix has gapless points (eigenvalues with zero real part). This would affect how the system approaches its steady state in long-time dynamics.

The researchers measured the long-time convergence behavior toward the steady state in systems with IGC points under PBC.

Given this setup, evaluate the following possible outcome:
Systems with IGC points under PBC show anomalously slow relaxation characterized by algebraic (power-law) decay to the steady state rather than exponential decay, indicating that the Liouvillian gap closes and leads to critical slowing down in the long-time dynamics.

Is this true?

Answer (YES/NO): YES